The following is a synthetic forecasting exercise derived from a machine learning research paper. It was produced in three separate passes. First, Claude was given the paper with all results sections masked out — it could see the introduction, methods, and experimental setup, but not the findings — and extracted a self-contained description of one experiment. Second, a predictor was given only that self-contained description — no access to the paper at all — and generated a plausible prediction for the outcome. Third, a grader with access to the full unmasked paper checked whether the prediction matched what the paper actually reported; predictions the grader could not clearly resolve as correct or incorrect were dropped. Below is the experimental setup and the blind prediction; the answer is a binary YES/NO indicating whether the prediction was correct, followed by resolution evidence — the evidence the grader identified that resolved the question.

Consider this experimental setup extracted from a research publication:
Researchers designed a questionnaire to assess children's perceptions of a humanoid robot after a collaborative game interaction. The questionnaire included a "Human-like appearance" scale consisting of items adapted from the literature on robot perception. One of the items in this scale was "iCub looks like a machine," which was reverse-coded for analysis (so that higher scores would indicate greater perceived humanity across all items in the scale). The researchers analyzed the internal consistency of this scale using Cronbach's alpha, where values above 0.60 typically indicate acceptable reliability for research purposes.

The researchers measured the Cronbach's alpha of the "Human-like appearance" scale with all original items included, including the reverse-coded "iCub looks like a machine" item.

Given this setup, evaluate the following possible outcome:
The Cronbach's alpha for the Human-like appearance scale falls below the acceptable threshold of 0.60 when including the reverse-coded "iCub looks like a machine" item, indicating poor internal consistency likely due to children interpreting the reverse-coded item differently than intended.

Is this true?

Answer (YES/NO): YES